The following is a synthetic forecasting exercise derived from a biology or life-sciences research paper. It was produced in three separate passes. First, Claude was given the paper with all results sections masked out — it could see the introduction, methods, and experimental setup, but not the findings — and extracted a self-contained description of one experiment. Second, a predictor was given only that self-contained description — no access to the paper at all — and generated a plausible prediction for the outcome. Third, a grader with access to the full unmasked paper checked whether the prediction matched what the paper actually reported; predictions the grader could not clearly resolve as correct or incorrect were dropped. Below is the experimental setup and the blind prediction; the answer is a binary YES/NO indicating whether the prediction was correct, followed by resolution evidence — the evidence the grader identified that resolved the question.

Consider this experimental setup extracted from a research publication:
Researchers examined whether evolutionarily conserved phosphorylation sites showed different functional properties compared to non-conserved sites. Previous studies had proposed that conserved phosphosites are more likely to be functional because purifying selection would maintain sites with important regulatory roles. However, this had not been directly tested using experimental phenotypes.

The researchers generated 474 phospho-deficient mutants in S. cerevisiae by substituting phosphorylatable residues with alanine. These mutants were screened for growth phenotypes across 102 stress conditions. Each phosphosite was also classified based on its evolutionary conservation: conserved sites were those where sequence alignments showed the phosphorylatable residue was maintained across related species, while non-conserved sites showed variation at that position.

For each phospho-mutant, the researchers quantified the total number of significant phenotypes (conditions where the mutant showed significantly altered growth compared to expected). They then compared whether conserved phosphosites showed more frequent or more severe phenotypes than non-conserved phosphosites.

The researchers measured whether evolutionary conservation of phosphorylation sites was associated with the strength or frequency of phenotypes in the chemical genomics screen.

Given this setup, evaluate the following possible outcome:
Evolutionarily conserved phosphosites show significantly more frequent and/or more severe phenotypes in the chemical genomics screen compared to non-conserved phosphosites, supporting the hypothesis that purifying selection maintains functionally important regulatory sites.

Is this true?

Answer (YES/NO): YES